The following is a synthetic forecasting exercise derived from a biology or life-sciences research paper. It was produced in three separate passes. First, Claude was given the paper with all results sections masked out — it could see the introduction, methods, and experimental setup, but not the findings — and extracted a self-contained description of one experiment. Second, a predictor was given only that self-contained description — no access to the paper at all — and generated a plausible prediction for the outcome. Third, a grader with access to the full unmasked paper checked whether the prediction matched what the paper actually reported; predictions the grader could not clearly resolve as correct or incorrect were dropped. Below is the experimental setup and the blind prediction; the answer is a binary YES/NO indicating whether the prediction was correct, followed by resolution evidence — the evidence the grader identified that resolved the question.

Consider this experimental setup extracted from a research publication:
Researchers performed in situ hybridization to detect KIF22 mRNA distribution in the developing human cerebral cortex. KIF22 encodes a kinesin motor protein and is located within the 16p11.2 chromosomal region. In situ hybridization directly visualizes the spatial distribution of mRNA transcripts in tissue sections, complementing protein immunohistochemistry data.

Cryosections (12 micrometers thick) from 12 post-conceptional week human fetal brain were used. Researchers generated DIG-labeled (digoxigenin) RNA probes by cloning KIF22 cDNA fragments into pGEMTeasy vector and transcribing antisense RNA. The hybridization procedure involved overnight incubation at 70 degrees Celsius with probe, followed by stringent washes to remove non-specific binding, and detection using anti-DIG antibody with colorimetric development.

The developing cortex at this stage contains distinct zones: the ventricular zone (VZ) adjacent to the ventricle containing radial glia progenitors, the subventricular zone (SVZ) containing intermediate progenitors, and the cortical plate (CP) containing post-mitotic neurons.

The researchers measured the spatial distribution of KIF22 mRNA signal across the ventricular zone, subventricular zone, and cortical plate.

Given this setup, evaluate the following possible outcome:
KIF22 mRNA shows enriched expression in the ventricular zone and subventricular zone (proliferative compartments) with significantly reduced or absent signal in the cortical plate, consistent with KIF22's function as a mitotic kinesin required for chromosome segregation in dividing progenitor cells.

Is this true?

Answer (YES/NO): YES